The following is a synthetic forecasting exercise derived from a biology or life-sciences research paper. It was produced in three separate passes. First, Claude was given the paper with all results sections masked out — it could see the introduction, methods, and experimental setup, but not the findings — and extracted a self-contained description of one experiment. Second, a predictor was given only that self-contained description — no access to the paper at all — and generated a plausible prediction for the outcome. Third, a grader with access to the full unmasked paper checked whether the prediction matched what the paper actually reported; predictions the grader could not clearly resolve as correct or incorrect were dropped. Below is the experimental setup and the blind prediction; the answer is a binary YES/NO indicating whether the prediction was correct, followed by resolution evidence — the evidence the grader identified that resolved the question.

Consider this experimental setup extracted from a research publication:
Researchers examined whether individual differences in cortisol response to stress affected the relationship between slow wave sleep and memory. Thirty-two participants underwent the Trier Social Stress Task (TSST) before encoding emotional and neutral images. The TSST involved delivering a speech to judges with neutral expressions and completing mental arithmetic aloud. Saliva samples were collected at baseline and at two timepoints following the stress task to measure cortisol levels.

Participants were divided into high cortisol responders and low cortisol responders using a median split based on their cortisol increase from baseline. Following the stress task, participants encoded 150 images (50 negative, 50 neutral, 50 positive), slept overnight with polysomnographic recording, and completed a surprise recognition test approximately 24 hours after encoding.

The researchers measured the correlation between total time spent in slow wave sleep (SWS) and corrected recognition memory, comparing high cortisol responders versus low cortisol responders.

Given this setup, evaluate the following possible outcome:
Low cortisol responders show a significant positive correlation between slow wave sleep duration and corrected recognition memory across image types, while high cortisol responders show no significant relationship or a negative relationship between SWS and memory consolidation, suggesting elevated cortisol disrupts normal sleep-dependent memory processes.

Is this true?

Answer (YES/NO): NO